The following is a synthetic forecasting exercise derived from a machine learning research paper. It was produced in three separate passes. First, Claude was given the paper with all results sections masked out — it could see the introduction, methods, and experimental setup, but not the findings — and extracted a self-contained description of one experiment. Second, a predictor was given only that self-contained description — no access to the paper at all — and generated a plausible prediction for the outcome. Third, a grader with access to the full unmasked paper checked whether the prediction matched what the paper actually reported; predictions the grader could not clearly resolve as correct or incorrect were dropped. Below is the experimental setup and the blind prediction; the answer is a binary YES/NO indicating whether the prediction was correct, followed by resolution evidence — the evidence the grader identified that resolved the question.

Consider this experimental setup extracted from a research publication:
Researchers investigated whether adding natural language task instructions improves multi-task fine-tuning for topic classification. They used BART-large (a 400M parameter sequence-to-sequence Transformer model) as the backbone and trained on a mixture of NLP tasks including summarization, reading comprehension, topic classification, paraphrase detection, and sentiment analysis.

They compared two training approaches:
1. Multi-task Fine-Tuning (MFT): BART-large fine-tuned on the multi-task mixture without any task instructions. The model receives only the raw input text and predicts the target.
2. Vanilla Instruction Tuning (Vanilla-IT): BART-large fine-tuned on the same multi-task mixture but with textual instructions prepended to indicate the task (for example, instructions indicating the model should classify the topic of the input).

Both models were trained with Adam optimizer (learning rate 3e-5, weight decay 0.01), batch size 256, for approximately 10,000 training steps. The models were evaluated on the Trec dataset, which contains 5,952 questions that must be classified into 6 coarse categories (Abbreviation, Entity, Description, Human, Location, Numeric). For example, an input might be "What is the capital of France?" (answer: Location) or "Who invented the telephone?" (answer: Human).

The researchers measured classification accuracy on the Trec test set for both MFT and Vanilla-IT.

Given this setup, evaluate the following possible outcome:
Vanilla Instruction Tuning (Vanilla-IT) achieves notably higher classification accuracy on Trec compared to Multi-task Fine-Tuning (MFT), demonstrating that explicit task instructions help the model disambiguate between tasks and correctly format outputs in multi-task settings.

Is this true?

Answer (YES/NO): NO